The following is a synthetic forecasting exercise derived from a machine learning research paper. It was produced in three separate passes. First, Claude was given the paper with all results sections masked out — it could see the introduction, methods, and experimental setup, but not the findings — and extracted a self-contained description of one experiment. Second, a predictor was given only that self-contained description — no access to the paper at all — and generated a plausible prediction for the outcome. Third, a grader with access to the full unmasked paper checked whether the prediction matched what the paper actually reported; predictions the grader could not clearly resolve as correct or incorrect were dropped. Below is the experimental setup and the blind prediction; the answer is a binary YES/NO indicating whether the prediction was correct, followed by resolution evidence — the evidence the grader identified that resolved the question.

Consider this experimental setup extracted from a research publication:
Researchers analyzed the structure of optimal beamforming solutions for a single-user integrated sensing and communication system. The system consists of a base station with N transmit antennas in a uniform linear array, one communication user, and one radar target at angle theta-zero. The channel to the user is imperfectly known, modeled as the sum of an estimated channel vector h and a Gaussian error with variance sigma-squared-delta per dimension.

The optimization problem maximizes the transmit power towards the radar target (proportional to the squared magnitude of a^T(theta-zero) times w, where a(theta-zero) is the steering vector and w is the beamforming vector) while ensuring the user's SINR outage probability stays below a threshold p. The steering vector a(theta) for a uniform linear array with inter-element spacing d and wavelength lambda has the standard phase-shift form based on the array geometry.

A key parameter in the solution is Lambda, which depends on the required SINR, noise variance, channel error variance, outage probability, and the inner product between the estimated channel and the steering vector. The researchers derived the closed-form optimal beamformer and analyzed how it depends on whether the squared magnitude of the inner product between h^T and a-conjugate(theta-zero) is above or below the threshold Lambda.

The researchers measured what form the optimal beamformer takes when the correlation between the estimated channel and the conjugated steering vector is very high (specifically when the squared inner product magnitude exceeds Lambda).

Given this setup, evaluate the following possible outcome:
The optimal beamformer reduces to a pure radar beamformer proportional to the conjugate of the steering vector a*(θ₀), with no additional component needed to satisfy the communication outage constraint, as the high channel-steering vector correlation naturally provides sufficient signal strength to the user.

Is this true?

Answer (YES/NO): YES